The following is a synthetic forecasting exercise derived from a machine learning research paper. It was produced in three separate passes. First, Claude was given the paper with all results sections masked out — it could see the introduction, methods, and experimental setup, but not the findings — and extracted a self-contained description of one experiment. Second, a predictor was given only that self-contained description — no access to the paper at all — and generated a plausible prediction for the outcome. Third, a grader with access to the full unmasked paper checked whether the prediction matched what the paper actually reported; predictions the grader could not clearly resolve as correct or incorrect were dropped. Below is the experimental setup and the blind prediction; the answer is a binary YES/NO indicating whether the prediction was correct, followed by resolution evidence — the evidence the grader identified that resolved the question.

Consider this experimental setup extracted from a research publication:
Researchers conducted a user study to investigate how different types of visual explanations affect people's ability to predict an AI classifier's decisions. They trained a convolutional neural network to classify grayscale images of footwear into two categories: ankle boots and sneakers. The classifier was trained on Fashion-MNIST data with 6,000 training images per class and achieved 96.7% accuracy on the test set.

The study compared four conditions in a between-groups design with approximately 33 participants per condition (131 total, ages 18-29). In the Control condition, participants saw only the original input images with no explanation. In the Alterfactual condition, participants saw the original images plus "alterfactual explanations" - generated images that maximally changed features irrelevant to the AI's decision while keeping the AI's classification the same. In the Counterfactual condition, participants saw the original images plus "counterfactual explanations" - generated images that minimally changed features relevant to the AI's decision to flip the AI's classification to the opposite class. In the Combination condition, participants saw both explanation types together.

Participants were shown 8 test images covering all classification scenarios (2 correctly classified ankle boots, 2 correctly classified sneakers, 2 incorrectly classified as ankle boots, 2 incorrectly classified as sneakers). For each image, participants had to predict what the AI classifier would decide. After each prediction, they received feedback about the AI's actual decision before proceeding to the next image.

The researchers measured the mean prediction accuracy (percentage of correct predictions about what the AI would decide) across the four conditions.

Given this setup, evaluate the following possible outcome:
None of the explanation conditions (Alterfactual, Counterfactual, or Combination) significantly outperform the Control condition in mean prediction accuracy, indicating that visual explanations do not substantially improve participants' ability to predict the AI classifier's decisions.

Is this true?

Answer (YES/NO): NO